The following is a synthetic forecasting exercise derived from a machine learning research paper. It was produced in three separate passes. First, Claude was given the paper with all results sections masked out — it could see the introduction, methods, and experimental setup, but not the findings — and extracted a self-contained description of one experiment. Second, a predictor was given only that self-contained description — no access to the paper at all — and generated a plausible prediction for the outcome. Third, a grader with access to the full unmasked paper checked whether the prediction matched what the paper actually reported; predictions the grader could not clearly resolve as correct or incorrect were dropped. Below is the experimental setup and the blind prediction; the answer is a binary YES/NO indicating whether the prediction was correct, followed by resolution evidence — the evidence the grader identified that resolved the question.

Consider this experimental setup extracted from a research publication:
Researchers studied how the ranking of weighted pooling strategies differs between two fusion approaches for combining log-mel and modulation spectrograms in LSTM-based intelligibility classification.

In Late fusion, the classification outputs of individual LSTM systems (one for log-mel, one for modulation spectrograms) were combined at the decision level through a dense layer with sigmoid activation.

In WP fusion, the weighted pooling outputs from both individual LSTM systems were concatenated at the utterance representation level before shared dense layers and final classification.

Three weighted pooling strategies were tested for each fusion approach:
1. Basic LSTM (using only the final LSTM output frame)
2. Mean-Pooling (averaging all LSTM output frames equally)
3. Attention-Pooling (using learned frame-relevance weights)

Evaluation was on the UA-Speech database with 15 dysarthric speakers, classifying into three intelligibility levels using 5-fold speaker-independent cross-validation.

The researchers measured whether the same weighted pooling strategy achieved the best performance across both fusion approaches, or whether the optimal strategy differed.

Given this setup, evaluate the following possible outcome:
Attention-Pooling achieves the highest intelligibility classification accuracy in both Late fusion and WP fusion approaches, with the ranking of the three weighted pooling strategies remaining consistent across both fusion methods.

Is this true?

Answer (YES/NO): YES